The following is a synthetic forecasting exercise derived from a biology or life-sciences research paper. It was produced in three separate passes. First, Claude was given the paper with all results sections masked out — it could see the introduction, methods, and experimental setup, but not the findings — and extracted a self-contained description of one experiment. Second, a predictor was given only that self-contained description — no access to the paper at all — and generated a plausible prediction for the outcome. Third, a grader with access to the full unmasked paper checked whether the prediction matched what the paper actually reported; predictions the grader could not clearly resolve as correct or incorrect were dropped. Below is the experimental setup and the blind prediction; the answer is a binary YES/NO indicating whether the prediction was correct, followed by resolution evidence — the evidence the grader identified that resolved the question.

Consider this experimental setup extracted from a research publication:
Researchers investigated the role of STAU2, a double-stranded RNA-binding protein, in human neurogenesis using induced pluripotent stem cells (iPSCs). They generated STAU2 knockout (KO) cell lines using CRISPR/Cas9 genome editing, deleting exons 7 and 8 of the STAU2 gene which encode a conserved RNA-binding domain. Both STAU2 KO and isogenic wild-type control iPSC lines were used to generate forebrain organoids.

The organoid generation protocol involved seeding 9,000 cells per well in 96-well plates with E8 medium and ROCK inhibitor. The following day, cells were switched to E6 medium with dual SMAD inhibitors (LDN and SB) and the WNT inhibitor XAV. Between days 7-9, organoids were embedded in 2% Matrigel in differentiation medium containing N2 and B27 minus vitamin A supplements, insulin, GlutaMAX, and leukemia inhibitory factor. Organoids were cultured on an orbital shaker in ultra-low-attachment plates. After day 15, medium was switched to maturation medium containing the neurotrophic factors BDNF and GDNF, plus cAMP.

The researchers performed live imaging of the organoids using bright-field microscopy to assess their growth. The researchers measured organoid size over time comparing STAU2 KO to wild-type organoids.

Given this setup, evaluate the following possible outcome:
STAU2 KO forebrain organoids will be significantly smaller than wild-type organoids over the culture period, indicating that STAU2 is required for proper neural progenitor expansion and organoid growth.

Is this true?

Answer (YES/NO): YES